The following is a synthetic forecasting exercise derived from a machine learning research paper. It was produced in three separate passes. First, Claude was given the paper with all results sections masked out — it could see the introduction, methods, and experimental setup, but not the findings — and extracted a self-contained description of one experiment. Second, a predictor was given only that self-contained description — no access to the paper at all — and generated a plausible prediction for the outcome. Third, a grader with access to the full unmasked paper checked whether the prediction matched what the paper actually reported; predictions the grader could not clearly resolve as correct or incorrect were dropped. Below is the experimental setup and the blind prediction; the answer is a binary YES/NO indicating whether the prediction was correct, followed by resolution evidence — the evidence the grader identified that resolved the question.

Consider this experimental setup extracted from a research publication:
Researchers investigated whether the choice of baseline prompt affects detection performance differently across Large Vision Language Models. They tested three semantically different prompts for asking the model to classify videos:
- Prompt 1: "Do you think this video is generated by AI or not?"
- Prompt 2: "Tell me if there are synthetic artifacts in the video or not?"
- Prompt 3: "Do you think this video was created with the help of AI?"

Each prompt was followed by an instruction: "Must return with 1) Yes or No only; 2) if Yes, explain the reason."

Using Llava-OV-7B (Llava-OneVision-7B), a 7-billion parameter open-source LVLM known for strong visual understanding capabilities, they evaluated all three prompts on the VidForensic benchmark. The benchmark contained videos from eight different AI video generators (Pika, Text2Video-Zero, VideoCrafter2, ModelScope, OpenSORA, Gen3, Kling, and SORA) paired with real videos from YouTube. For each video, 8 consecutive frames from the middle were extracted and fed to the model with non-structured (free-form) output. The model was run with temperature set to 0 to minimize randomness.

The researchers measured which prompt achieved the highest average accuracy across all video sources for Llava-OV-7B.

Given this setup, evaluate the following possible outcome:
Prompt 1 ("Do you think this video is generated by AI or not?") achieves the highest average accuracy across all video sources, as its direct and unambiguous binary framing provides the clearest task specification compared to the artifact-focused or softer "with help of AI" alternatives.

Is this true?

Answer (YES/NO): NO